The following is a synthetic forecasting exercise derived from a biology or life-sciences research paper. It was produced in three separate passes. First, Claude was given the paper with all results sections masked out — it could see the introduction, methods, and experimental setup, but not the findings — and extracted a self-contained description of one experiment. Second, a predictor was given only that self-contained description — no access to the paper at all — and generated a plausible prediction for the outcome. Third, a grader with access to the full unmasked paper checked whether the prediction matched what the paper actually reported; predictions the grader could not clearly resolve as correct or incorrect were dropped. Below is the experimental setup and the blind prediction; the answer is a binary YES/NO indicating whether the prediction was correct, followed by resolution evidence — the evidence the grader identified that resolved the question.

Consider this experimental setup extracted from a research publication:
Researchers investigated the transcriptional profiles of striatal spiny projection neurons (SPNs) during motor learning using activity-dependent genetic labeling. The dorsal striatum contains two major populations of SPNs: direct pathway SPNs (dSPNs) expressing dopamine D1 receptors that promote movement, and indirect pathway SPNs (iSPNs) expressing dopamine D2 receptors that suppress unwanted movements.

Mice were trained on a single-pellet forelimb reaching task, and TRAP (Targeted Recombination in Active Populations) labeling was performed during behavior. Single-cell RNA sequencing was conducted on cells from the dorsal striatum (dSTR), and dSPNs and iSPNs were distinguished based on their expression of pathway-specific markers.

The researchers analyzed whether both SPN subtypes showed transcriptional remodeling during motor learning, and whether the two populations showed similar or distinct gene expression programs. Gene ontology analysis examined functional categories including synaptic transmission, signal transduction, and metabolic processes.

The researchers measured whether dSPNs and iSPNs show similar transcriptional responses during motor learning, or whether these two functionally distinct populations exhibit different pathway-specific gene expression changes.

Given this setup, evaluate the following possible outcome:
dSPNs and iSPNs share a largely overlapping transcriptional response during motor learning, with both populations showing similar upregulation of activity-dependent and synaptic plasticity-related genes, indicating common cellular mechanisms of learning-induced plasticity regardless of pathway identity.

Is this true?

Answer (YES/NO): YES